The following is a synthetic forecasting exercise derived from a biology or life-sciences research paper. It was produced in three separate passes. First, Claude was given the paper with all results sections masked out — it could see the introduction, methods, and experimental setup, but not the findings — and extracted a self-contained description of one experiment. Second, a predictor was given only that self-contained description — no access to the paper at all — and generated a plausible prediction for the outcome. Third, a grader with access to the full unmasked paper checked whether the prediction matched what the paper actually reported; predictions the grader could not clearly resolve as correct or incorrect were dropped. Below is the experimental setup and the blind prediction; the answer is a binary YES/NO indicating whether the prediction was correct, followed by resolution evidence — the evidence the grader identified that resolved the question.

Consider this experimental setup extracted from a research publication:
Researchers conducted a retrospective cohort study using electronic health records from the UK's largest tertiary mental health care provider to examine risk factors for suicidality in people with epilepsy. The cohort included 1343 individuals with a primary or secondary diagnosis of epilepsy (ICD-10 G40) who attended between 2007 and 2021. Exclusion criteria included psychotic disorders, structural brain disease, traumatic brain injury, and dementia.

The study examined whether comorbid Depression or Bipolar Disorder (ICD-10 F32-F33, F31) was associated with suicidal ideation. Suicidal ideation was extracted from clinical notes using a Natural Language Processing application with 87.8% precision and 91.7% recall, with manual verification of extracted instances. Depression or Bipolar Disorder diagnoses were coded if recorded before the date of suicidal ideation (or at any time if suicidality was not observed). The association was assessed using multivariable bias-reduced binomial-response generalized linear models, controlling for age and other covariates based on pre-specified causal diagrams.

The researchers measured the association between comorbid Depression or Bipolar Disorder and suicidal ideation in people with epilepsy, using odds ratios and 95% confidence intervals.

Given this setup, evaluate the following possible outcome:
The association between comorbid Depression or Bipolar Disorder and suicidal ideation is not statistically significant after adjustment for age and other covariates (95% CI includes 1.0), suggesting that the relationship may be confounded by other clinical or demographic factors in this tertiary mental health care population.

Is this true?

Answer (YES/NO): YES